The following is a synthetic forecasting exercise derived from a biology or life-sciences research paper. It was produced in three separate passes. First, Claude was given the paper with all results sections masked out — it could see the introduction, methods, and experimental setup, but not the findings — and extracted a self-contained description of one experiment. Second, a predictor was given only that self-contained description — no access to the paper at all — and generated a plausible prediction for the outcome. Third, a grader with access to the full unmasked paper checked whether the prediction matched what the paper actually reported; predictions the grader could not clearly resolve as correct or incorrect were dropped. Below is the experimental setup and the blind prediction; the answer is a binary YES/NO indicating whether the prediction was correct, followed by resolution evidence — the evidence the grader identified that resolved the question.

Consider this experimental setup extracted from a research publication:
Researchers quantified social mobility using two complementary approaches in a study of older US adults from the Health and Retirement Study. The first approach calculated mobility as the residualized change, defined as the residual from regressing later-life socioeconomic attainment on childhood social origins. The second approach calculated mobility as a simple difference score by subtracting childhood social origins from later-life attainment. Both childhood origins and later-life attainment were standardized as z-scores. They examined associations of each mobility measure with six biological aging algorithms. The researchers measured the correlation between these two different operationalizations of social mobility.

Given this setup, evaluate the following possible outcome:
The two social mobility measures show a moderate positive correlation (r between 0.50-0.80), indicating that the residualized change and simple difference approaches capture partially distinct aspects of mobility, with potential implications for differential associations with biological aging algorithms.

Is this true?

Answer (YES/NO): YES